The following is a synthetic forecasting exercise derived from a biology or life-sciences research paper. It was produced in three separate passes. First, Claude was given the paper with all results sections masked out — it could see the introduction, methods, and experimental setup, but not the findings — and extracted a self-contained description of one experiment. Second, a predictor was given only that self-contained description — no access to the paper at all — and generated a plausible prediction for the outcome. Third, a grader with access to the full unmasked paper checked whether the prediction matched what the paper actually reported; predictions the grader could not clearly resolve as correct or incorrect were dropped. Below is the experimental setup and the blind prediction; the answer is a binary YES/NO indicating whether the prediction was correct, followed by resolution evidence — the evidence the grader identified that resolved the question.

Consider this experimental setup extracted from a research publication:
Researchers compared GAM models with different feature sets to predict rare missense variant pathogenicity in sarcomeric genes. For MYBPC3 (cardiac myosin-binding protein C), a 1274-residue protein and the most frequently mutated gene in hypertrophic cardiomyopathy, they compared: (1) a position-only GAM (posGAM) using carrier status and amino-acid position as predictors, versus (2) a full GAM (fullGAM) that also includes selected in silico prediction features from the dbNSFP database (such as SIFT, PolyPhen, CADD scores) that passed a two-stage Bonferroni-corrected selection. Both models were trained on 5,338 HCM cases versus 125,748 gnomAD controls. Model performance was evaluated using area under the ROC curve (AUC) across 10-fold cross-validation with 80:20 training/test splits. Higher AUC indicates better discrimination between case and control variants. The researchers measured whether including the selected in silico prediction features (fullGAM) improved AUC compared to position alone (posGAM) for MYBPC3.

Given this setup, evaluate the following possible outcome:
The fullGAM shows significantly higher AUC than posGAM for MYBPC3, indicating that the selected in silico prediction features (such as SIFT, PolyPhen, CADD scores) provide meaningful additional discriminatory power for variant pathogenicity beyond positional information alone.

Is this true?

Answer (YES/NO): YES